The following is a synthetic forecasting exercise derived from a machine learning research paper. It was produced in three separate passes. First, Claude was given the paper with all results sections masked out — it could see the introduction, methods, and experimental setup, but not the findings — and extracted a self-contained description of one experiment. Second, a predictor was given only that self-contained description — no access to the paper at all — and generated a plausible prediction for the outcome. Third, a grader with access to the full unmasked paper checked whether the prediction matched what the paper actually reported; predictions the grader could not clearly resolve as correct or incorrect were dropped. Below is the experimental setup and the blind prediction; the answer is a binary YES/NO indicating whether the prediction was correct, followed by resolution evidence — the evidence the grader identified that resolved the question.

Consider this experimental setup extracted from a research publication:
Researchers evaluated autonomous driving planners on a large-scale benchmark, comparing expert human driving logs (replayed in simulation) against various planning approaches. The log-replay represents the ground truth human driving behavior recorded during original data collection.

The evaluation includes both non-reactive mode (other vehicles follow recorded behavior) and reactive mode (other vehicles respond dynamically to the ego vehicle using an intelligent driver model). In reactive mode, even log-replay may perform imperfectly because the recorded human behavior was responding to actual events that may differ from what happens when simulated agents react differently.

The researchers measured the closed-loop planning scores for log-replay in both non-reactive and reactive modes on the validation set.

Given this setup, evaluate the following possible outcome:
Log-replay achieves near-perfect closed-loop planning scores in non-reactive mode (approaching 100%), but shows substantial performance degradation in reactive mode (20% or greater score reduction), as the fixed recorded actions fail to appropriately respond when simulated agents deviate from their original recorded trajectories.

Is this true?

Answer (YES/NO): NO